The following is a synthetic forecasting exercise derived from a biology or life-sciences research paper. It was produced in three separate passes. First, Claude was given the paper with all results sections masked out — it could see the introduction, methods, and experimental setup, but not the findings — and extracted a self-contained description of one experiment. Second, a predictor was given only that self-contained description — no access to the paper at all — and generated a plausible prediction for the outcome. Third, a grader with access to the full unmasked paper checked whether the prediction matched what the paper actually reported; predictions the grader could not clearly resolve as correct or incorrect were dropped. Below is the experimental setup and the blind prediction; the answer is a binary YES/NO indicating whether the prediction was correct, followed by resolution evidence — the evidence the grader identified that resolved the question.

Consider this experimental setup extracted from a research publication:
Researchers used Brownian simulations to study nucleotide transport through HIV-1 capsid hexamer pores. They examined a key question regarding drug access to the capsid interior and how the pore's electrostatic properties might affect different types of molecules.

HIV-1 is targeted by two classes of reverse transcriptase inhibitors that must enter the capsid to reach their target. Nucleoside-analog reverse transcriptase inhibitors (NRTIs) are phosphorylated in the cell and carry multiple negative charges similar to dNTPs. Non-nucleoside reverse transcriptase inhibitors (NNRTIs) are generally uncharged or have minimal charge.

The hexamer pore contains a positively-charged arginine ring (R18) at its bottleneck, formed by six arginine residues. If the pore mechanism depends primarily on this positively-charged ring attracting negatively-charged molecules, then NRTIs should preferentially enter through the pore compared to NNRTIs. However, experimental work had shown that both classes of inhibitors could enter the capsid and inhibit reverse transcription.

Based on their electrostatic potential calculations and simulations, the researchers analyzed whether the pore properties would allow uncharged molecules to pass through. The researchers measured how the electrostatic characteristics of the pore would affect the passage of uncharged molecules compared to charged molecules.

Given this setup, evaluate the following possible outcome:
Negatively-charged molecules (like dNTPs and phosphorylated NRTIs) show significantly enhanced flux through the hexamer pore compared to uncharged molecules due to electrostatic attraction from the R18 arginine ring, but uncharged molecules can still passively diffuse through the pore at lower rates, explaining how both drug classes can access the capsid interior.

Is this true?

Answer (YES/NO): NO